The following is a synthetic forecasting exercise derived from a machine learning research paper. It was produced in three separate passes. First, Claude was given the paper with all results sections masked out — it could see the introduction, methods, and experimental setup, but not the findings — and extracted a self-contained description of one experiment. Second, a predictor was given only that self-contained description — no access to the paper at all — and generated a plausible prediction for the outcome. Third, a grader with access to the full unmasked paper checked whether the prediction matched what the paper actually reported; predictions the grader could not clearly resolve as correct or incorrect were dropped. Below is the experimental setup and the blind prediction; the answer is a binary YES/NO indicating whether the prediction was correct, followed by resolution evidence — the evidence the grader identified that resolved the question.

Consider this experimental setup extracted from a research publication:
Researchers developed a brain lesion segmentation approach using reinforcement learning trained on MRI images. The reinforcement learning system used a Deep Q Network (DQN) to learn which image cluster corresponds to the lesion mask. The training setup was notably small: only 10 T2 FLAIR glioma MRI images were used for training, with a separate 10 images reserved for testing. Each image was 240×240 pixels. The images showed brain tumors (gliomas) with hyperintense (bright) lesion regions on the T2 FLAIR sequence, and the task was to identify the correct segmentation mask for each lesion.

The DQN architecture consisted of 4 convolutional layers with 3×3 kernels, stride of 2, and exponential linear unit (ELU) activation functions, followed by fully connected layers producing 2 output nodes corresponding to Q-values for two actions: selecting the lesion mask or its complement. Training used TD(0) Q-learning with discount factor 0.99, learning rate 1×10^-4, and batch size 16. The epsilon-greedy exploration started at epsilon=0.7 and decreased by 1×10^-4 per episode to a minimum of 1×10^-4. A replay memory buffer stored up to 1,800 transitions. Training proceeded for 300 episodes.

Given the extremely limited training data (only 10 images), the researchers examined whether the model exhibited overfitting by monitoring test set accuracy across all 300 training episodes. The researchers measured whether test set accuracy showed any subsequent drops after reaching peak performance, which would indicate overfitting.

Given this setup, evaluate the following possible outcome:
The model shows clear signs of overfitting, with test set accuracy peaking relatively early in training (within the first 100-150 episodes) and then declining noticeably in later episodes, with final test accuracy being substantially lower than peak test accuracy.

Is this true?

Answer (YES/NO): NO